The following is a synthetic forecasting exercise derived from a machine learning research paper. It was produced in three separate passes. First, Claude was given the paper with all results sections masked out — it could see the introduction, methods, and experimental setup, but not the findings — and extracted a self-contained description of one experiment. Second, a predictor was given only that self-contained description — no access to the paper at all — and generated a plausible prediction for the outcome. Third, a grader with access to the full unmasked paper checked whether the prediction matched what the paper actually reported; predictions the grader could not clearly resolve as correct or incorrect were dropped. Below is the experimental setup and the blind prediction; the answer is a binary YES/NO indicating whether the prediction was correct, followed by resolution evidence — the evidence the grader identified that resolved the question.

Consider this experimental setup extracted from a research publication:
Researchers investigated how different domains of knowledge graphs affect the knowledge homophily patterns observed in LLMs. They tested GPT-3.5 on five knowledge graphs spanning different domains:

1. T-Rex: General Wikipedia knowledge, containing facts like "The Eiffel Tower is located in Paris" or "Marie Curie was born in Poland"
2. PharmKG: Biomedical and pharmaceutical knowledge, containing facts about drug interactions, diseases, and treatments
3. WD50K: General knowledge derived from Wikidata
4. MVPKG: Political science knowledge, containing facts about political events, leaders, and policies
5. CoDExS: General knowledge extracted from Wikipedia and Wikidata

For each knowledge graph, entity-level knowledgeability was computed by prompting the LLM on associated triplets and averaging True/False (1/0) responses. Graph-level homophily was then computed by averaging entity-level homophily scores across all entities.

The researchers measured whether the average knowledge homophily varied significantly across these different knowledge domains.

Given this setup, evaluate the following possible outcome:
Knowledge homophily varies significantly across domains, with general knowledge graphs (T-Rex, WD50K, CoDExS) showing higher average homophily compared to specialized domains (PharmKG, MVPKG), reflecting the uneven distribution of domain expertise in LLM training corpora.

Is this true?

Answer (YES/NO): NO